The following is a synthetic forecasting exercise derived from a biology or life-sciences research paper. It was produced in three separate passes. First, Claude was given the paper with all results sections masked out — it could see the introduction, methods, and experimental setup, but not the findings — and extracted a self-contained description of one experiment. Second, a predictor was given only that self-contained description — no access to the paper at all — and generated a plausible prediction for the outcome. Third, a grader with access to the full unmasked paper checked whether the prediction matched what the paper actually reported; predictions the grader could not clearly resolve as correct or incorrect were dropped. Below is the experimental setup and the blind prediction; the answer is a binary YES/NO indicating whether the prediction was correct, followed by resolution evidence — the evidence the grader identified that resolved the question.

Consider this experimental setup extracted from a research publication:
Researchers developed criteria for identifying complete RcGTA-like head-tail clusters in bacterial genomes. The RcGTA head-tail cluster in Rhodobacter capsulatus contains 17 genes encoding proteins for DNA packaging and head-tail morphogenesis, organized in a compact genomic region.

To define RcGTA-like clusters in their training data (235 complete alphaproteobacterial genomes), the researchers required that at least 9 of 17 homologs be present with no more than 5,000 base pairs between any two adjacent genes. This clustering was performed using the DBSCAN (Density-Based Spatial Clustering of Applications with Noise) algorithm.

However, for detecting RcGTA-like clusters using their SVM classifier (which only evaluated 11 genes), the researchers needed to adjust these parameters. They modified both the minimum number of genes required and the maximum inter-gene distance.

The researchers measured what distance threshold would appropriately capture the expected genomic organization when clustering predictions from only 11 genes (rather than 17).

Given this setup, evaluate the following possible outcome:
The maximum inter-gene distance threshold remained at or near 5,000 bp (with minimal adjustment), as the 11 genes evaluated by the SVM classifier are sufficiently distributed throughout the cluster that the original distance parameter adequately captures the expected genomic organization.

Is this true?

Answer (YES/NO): NO